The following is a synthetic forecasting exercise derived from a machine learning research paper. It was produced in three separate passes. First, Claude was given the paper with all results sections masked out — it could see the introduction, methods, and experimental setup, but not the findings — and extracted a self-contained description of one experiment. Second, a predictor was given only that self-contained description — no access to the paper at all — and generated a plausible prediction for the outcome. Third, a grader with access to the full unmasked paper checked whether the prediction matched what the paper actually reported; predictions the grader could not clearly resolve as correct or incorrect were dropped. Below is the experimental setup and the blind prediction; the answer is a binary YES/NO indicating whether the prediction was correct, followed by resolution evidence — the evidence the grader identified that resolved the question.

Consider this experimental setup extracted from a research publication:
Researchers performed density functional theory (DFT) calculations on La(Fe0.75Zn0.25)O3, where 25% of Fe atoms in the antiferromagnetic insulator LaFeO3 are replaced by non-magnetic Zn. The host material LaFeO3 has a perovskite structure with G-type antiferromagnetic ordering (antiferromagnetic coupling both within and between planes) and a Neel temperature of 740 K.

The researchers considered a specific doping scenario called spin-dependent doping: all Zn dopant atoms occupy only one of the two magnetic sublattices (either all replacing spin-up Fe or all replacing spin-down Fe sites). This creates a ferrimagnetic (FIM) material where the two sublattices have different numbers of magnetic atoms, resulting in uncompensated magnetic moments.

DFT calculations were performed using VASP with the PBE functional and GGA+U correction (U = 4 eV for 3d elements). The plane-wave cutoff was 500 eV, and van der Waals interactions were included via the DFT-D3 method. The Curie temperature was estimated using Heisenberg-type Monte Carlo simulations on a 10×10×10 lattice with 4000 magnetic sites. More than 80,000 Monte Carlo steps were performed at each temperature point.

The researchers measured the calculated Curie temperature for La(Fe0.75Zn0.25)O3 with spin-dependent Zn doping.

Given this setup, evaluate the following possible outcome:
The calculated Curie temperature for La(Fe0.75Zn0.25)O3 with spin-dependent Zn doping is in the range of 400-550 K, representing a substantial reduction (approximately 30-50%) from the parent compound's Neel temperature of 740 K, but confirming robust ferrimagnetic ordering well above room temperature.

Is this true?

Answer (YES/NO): NO